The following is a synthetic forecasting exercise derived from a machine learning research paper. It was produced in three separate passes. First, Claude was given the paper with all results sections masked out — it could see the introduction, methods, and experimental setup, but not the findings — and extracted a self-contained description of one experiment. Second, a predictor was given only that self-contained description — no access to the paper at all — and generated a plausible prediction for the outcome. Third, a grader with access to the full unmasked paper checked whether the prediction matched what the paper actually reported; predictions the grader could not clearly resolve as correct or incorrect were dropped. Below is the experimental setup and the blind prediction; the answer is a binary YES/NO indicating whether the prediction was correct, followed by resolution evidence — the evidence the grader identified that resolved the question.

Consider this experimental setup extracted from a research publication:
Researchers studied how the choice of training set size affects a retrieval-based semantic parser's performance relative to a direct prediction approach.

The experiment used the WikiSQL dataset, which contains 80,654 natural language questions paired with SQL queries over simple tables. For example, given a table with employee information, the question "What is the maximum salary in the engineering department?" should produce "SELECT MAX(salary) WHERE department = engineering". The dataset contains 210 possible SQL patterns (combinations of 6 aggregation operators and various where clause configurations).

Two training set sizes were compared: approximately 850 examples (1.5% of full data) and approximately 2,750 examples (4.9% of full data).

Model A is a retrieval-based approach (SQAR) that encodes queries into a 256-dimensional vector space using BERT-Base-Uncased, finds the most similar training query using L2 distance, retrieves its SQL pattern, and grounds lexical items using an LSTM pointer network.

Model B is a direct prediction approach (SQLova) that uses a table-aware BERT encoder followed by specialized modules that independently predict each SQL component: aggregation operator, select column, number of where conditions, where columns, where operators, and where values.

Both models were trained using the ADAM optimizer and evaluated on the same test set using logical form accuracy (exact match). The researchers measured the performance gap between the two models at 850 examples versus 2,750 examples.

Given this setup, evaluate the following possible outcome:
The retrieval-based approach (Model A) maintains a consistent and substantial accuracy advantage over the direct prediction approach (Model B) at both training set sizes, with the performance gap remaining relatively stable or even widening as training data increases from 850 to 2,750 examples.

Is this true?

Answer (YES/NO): NO